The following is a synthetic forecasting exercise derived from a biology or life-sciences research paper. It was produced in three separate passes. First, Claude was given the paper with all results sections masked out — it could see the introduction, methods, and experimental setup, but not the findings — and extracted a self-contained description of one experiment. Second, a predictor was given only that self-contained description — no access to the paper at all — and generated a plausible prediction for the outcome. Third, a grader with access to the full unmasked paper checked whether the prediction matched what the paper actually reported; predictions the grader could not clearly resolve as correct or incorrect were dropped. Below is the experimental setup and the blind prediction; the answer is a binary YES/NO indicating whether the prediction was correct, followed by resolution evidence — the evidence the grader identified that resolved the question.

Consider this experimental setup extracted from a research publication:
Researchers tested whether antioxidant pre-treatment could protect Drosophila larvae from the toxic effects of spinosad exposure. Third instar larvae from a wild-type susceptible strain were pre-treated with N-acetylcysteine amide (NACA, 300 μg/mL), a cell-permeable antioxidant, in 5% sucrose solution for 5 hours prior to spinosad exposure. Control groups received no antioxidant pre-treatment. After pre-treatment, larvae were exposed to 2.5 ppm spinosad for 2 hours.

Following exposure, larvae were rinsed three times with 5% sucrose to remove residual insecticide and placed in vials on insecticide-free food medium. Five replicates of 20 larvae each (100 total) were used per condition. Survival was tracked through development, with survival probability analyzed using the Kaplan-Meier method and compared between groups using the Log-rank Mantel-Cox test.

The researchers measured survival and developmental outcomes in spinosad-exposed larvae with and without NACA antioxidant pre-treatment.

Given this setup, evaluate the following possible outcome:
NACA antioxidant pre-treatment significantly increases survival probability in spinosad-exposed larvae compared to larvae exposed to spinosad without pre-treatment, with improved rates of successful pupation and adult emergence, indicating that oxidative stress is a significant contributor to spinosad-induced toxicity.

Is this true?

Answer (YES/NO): YES